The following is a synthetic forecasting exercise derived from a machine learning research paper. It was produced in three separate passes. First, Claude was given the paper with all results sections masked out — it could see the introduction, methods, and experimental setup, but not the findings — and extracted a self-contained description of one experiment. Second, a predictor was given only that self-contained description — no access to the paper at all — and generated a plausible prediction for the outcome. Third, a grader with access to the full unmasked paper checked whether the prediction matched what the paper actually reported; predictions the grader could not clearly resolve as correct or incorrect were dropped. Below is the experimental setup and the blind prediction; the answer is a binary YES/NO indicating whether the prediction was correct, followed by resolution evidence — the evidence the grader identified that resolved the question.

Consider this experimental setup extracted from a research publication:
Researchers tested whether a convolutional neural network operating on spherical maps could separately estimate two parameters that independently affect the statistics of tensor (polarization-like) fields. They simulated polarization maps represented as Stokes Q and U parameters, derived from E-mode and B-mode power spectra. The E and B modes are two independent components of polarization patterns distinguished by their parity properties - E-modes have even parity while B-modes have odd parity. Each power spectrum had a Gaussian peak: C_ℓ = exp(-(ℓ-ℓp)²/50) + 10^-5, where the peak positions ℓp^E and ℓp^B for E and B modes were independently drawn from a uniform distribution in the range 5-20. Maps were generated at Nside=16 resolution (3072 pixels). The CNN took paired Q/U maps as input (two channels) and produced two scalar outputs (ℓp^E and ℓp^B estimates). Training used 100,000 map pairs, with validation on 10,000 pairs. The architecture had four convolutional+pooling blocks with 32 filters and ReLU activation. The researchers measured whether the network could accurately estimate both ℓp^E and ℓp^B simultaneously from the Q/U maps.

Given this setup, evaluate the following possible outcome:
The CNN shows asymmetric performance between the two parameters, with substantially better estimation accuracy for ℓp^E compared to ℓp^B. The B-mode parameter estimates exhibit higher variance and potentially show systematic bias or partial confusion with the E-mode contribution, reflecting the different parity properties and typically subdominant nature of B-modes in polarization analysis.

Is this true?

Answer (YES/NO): NO